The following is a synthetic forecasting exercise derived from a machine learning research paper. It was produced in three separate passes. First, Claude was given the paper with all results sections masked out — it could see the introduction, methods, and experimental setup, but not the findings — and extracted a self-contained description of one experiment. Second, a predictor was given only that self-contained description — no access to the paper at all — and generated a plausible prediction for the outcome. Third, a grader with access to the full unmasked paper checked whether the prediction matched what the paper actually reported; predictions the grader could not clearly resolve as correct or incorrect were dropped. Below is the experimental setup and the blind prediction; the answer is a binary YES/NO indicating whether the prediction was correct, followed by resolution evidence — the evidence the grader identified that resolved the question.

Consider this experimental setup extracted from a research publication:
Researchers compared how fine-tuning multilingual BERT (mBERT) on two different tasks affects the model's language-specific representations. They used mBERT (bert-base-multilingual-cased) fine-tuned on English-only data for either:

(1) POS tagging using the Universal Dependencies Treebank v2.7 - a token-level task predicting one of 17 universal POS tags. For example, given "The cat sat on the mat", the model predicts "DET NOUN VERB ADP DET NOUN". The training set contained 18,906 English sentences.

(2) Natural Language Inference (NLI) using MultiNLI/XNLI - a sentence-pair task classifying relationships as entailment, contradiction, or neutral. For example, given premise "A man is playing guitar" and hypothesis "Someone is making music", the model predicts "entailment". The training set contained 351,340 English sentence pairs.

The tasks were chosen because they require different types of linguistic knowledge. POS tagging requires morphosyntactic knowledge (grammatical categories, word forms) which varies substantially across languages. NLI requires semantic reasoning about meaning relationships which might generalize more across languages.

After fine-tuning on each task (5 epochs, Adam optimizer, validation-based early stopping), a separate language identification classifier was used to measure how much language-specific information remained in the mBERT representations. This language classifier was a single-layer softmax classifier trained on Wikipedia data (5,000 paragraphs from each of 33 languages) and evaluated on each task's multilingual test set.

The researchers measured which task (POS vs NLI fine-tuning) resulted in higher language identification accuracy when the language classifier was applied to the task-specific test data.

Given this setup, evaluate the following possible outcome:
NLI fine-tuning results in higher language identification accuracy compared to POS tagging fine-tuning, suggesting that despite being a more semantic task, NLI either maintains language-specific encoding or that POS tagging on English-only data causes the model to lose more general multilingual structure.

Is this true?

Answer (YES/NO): YES